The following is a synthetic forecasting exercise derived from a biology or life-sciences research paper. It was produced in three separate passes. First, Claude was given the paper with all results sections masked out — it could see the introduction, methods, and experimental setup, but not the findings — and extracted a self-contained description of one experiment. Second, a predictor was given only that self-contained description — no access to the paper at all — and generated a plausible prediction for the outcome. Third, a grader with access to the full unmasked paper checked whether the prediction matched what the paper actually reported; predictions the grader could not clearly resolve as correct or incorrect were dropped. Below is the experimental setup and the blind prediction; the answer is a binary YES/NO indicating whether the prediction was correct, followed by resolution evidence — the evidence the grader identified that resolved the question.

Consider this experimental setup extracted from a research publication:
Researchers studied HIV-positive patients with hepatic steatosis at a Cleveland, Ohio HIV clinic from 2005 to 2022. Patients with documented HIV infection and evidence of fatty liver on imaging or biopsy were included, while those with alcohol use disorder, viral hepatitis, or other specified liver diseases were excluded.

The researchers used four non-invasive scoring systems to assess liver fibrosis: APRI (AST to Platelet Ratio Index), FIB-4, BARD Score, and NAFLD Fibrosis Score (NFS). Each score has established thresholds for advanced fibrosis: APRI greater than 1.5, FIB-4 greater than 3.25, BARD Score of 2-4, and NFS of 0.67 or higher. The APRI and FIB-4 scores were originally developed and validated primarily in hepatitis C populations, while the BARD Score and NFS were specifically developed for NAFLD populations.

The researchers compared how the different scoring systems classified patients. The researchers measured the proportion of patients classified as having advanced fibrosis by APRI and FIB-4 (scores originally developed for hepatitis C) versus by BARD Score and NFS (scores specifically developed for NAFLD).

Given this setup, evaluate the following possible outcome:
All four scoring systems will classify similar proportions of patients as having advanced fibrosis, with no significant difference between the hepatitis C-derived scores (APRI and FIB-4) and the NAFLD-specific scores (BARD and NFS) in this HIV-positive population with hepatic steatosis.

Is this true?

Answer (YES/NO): YES